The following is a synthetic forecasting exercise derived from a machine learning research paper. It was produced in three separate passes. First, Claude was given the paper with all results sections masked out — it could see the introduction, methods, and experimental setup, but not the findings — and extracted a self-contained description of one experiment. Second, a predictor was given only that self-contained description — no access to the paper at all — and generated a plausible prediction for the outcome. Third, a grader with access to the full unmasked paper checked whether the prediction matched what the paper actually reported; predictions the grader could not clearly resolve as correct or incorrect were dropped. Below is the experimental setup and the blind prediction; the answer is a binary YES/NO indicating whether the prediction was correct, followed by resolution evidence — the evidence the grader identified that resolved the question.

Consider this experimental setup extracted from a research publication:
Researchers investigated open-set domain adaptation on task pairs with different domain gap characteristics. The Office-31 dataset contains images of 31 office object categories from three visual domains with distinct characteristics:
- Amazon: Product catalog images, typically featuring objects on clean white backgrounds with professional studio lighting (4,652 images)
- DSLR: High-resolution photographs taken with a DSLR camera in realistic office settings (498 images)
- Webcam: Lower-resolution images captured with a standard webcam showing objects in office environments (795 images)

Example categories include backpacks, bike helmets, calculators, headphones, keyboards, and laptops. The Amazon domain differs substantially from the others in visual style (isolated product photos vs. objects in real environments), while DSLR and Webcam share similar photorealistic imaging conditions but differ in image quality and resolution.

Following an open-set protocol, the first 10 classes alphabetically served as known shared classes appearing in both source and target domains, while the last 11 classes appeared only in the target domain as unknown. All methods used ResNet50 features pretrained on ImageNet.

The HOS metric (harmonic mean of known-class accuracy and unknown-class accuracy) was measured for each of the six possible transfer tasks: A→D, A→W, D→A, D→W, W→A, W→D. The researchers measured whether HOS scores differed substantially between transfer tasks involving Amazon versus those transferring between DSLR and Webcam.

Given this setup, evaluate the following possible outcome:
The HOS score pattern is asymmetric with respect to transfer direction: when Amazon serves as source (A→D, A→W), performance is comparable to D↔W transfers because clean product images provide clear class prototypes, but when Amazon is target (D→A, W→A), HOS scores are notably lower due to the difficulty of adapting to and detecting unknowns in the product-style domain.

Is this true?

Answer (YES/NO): YES